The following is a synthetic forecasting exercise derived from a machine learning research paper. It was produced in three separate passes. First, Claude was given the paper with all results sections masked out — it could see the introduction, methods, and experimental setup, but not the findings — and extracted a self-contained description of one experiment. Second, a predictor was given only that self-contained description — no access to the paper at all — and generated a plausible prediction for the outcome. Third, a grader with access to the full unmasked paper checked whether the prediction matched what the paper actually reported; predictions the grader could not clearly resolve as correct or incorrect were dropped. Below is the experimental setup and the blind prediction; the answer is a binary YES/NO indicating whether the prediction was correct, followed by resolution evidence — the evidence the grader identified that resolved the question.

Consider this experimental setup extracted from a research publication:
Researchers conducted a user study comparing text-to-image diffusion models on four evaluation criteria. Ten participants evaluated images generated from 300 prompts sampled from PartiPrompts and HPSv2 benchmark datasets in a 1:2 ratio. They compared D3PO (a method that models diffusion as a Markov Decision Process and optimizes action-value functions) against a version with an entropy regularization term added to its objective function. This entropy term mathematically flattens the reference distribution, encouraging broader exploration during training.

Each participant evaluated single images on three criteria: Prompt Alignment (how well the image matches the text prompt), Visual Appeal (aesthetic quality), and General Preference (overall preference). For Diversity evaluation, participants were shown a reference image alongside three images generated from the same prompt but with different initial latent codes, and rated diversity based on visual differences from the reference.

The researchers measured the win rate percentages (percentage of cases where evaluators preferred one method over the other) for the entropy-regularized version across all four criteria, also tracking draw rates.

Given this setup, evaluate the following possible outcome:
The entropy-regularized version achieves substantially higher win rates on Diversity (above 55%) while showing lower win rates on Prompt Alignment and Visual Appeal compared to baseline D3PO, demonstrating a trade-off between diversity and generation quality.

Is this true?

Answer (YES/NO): NO